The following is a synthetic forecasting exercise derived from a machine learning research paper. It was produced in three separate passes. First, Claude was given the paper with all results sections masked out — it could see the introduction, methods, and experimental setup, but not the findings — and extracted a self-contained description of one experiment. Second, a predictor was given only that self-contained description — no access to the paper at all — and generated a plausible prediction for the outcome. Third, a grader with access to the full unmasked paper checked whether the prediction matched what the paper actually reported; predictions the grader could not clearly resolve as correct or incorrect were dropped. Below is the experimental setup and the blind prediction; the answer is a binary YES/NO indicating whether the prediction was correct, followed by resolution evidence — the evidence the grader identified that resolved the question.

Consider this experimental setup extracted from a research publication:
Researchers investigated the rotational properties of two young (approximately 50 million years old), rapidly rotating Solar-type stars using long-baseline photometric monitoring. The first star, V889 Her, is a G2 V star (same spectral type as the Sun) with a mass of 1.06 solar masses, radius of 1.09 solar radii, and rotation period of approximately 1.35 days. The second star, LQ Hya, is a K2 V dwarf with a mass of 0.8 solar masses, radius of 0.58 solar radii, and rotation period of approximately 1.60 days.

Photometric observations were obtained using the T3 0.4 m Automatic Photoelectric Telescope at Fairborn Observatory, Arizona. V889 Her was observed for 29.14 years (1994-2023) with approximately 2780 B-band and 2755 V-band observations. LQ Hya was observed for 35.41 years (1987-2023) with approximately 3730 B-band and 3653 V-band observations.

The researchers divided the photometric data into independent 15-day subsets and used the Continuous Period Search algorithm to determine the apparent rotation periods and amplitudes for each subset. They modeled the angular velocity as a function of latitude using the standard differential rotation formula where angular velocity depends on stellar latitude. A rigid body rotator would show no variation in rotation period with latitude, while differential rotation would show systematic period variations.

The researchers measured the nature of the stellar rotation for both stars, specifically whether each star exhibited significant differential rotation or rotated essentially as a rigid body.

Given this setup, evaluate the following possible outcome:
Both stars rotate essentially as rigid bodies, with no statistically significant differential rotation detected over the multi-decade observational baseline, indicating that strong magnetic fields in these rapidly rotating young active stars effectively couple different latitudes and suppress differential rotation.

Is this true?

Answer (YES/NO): NO